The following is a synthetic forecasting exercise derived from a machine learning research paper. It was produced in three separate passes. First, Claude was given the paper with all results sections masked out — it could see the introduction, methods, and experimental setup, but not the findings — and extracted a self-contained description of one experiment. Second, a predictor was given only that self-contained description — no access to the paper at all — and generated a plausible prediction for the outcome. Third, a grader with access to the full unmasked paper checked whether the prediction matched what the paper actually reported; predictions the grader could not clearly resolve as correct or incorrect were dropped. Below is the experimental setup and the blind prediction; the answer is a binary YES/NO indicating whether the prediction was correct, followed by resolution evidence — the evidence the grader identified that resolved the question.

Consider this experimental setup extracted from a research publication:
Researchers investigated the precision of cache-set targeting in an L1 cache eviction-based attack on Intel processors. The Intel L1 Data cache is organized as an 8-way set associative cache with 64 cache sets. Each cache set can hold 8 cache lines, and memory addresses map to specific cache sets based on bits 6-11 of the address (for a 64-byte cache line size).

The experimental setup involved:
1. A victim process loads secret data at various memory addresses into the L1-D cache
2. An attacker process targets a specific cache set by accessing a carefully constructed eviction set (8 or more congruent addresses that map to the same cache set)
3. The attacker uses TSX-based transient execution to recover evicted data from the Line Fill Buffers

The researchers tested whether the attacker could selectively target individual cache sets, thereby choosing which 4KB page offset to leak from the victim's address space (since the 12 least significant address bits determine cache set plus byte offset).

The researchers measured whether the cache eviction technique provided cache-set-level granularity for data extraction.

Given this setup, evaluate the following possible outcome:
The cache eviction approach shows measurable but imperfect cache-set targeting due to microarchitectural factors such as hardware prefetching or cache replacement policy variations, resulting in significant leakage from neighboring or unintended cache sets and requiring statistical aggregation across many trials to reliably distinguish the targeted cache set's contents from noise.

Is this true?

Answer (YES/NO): NO